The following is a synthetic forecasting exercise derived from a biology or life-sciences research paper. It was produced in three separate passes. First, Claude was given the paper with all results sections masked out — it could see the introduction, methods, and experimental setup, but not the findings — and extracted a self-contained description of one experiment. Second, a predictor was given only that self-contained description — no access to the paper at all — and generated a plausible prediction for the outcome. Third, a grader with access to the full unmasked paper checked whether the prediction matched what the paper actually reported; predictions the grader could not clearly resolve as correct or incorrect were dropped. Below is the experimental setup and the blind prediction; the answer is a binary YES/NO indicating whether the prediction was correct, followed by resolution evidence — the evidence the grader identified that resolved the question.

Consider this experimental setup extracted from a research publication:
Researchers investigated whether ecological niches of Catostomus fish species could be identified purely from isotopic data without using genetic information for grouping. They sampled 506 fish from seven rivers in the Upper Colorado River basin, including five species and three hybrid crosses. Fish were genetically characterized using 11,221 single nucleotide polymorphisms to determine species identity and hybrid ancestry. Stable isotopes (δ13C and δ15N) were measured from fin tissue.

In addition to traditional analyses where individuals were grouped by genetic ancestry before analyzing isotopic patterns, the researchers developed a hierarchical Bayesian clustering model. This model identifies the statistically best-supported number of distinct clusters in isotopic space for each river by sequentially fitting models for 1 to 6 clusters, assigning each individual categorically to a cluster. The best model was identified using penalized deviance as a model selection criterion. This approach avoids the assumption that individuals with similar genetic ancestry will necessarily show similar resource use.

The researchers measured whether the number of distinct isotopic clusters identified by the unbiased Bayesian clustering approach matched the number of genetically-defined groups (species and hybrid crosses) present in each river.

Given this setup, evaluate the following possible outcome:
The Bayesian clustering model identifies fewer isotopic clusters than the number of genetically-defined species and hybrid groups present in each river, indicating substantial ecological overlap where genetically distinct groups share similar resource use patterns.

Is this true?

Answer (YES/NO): YES